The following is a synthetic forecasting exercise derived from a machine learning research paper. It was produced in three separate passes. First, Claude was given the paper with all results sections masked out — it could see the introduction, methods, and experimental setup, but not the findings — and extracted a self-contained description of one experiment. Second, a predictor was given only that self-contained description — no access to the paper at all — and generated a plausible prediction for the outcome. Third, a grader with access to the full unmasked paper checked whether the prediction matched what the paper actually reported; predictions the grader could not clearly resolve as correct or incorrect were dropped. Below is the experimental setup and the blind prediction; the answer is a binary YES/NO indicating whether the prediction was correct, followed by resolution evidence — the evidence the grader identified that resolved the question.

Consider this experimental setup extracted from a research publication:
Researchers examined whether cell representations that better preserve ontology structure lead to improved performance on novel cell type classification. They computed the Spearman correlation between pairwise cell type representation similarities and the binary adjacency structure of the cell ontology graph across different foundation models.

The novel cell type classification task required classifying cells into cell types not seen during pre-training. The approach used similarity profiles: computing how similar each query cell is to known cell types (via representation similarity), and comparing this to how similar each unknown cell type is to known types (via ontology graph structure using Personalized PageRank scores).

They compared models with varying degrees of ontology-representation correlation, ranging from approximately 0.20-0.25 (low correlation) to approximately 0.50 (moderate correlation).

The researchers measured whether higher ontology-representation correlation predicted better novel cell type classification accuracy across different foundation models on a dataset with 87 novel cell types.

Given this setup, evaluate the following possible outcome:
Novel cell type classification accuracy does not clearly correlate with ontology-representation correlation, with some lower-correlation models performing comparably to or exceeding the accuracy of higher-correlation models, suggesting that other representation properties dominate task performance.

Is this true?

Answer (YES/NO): NO